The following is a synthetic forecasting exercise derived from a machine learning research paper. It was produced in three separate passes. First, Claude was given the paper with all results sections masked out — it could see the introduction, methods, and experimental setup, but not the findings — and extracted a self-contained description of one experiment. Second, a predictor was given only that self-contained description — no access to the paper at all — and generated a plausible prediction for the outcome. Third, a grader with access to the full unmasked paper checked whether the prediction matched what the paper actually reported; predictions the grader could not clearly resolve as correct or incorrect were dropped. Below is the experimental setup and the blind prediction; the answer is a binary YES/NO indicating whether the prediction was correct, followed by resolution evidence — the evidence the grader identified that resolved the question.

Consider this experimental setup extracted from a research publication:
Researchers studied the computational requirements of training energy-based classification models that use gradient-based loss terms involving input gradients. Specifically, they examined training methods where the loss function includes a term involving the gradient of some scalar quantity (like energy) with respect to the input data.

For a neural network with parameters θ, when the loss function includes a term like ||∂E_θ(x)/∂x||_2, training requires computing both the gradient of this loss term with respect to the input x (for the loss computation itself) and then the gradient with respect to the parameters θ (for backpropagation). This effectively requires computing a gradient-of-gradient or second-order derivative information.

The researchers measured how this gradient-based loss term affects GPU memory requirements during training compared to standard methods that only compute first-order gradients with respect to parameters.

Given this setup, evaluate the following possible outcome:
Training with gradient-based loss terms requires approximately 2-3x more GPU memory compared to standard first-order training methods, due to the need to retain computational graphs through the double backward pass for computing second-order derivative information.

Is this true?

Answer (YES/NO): YES